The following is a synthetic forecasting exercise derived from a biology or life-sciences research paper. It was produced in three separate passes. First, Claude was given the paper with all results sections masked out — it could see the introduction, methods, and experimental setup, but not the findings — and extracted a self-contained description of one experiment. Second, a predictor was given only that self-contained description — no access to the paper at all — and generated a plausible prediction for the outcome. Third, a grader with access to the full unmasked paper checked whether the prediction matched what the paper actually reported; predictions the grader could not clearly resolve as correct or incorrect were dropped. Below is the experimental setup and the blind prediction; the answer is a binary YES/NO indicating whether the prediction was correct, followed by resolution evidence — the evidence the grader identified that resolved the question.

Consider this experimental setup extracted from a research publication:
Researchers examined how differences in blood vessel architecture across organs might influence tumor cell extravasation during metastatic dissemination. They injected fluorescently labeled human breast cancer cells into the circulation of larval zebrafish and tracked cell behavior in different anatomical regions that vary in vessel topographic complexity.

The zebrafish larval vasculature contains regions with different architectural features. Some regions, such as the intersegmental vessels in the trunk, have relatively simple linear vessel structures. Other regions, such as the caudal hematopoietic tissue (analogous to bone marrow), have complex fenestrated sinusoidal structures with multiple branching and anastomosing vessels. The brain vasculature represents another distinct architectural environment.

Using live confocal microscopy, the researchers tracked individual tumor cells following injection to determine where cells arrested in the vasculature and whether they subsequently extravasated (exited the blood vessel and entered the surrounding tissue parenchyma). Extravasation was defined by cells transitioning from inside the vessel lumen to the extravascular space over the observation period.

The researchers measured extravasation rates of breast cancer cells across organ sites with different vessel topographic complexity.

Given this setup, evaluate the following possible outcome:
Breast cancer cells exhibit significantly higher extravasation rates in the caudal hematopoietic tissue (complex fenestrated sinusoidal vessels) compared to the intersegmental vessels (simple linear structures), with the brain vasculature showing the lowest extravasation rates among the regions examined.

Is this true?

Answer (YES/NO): NO